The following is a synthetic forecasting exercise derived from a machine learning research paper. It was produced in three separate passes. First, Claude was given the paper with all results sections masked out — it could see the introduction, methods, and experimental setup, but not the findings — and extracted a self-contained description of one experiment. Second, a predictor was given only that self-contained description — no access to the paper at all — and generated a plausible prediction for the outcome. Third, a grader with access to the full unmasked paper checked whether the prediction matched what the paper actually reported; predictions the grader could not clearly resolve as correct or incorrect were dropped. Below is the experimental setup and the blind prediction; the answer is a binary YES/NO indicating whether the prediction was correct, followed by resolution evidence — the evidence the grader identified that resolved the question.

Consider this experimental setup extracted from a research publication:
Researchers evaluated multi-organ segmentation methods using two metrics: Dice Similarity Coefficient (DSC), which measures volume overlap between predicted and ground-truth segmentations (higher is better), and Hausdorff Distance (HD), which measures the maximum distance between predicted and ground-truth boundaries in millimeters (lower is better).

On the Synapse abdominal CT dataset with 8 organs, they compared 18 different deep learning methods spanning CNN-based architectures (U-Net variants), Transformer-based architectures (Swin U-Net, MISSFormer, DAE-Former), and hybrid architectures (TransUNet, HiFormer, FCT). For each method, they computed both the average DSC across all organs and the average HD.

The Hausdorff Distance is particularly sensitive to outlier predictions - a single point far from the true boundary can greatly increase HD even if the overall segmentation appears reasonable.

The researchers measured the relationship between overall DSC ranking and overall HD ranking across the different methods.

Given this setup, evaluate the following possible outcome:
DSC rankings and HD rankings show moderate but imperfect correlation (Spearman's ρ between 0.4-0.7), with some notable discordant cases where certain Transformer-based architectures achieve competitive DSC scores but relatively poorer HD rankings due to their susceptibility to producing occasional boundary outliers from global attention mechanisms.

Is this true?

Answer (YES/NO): NO